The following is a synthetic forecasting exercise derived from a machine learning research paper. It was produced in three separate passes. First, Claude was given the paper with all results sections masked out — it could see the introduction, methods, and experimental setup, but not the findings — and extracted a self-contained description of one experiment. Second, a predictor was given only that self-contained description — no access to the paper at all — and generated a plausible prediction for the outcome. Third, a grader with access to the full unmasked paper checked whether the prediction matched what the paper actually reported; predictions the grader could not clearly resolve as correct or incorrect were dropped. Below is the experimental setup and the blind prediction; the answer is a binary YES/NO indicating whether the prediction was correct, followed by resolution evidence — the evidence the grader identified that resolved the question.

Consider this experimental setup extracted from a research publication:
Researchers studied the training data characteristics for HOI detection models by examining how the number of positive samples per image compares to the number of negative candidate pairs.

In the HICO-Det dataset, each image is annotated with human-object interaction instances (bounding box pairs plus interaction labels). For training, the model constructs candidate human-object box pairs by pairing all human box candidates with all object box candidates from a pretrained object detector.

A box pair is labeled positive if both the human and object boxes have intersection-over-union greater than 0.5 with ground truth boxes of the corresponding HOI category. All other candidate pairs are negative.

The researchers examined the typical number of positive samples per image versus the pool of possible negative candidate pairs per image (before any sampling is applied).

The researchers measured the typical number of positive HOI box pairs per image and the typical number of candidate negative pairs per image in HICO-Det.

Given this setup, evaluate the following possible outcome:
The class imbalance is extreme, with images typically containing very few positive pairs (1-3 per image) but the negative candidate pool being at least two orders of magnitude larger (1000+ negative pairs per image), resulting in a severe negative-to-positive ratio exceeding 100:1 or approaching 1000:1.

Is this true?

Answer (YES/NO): YES